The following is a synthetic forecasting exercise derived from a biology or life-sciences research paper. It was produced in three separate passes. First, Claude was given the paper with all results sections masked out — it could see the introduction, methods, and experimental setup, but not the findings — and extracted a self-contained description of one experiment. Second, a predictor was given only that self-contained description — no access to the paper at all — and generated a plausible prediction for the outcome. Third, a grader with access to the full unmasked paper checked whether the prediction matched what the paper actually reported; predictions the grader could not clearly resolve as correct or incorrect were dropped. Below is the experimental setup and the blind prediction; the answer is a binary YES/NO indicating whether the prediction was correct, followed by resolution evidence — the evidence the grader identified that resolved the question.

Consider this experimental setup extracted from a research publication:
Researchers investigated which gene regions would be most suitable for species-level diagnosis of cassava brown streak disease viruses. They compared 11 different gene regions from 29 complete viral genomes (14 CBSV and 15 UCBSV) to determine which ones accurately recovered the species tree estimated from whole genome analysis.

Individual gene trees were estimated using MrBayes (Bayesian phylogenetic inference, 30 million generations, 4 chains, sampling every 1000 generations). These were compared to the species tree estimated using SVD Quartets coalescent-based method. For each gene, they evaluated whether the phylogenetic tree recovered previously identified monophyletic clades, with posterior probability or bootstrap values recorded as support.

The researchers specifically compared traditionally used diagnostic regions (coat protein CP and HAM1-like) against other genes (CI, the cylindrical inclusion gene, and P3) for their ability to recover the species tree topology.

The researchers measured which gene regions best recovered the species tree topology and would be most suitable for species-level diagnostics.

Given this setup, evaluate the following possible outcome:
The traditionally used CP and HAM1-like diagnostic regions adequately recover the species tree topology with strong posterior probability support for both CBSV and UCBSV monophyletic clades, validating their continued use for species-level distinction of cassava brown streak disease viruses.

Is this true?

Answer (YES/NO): NO